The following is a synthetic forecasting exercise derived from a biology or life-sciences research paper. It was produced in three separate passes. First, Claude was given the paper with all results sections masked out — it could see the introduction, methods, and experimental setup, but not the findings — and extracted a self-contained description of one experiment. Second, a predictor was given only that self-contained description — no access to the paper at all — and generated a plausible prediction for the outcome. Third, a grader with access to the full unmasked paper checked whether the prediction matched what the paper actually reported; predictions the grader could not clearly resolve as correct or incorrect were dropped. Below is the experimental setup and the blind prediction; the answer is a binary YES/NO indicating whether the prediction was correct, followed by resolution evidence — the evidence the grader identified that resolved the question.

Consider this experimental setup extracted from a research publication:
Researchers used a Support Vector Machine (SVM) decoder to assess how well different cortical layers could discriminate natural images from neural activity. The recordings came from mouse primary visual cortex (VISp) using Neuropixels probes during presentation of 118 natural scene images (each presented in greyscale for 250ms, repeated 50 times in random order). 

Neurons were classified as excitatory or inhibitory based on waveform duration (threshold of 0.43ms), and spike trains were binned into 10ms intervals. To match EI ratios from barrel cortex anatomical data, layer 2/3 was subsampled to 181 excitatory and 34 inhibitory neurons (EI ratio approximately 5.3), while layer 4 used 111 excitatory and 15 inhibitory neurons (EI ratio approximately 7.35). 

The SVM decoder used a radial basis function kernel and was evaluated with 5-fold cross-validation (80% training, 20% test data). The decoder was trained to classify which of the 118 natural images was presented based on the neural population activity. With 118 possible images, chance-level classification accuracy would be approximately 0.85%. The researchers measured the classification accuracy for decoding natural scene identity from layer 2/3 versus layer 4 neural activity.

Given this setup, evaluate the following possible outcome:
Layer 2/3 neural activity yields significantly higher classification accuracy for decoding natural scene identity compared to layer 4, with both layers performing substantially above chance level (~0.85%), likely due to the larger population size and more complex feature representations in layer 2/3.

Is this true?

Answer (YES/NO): NO